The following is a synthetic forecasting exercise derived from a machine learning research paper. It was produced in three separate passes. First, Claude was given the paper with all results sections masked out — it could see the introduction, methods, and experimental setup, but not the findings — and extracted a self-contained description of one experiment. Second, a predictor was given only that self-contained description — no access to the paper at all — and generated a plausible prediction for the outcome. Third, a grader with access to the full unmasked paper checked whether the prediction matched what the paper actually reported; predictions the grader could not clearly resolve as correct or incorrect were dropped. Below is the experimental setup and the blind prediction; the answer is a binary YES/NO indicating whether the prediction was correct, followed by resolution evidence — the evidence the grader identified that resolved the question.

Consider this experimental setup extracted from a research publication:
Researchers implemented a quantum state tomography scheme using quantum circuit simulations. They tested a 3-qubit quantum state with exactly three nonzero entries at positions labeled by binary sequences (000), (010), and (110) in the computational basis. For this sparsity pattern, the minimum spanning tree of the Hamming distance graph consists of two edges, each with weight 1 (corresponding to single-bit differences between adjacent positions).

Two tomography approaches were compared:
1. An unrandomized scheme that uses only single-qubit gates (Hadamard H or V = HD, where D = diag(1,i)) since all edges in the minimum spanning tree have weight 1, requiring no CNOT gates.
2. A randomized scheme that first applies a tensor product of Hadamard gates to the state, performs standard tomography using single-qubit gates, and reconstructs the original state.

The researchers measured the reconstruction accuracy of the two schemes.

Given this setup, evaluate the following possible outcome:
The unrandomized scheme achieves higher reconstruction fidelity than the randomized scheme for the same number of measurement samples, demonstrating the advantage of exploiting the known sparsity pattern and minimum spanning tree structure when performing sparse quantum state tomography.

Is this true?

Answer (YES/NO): NO